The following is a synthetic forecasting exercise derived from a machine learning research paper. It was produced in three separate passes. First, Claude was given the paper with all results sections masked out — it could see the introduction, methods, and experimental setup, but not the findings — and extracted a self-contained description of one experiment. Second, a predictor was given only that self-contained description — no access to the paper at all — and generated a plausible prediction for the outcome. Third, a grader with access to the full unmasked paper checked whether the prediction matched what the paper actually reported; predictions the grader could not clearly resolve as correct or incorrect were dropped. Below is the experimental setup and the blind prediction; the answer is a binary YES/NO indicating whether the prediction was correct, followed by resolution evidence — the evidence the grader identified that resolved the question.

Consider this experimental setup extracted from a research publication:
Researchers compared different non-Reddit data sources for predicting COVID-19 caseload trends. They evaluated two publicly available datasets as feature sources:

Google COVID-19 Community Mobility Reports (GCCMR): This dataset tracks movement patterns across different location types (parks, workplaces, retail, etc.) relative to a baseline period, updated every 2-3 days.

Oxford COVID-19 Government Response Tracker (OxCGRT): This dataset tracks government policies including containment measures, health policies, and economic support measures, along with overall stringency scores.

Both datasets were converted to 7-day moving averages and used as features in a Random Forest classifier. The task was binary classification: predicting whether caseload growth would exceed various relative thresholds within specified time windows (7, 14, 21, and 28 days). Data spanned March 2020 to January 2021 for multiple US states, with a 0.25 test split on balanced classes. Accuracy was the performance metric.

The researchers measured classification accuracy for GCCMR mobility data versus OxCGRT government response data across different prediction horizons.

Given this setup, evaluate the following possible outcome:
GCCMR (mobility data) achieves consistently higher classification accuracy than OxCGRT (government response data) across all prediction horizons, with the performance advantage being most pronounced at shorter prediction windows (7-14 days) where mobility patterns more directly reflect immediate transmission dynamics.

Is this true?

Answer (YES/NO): NO